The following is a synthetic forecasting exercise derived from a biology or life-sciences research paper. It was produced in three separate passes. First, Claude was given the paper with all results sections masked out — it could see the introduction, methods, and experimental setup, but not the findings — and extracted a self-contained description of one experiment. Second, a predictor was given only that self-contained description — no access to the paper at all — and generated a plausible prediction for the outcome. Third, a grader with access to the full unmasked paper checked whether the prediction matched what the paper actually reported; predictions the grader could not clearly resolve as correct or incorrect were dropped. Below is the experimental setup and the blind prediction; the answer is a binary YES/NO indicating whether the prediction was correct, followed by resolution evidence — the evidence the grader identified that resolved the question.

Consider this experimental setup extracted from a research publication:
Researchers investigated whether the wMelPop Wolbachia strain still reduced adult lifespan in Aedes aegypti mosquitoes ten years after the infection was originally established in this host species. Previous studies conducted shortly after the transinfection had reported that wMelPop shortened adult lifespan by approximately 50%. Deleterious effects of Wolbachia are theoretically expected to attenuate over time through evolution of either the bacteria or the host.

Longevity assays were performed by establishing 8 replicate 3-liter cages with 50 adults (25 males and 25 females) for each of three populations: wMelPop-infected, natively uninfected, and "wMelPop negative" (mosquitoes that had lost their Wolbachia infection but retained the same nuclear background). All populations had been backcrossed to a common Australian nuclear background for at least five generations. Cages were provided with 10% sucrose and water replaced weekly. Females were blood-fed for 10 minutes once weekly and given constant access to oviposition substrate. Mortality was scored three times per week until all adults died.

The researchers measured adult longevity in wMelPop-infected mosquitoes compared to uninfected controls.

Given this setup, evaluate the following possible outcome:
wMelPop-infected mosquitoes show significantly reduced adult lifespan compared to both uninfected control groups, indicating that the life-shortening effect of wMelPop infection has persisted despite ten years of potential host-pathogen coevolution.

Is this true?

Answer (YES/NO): NO